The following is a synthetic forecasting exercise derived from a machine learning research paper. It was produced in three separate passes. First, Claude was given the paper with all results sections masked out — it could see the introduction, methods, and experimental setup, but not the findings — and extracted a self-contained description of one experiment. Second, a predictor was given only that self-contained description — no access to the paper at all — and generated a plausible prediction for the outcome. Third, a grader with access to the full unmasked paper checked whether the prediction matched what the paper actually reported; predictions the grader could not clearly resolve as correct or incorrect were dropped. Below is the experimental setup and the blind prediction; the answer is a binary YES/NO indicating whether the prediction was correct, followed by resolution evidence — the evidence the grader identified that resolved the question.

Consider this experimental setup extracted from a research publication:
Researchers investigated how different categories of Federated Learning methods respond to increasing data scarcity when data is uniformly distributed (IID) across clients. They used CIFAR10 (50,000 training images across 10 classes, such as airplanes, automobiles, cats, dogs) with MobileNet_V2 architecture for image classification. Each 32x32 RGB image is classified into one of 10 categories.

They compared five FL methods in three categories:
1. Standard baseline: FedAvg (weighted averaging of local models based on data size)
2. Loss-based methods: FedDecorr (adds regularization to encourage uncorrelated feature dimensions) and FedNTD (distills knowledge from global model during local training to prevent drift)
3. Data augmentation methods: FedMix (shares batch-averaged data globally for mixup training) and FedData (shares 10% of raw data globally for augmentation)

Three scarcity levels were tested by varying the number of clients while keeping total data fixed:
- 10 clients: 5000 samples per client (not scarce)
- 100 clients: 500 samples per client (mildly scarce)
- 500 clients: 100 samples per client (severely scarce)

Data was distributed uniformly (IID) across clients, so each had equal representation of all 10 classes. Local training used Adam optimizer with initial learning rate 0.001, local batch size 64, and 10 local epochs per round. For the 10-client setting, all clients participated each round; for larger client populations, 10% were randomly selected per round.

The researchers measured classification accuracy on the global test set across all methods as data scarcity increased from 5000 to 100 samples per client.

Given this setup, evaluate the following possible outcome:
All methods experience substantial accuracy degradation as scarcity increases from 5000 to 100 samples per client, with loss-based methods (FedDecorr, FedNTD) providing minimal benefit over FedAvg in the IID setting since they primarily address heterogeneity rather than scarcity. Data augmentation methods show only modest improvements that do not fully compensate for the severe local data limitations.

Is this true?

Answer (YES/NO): NO